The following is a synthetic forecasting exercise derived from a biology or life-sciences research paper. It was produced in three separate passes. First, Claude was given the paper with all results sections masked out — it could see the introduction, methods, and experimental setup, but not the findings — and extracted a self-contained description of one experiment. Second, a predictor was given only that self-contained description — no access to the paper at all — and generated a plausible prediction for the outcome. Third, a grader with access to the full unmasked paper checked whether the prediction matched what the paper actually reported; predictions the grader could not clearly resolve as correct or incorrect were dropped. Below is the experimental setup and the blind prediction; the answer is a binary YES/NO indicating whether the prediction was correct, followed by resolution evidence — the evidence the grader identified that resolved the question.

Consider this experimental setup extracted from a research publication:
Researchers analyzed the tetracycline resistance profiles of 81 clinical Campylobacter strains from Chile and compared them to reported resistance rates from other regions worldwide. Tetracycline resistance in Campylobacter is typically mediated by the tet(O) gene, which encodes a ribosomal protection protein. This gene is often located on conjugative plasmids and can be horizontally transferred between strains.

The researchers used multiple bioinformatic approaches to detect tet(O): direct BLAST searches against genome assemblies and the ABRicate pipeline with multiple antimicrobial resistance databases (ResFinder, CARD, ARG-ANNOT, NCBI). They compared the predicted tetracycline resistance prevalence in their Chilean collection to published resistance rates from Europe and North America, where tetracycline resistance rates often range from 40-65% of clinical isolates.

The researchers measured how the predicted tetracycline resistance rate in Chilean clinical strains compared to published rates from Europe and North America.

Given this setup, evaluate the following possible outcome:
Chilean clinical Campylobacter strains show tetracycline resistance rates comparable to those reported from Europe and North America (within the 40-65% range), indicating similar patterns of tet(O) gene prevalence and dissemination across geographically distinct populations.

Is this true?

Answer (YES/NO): NO